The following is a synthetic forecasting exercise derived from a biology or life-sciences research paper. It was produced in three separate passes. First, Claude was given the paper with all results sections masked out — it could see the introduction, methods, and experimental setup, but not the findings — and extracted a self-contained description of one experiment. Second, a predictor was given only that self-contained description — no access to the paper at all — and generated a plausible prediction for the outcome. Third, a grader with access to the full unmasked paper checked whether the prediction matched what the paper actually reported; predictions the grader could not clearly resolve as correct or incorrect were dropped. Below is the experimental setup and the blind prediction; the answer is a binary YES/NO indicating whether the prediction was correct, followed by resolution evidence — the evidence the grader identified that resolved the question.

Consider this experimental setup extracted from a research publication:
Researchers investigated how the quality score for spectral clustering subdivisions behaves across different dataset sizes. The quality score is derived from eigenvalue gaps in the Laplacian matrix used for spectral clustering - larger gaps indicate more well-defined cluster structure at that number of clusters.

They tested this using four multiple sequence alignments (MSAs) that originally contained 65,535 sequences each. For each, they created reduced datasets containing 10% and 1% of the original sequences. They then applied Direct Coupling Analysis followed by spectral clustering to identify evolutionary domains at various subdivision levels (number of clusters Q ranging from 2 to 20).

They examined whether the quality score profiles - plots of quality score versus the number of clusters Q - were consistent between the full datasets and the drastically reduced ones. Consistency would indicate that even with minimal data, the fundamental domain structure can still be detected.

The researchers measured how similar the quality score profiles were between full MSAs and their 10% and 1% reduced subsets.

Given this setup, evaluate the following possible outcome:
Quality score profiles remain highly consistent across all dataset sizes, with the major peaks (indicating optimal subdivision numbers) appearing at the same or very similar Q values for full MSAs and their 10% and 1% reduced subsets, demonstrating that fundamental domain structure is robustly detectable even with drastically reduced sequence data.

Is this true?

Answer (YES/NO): YES